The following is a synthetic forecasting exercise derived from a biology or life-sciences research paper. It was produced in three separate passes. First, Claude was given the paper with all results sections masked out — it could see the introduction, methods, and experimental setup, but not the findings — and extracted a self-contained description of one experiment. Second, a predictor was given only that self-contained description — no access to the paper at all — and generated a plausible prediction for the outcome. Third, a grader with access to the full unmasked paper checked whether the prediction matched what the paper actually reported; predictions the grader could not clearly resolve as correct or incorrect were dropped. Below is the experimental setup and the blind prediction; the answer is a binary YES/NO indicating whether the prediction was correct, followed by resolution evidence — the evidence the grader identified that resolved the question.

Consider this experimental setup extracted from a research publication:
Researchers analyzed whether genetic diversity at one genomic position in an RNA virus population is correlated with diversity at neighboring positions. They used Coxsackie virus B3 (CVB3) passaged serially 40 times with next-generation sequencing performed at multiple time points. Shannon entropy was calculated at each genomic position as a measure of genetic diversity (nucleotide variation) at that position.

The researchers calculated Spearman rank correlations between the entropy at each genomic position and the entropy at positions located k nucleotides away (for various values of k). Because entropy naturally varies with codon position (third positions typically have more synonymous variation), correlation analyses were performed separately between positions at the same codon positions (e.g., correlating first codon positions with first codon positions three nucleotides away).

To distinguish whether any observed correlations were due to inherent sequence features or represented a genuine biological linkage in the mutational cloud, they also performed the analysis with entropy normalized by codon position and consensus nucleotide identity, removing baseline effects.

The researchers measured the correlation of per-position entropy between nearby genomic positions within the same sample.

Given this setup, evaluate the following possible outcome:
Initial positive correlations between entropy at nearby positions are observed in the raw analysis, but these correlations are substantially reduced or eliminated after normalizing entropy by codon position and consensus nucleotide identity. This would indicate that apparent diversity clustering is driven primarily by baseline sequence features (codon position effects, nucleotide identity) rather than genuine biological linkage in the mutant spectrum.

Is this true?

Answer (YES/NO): NO